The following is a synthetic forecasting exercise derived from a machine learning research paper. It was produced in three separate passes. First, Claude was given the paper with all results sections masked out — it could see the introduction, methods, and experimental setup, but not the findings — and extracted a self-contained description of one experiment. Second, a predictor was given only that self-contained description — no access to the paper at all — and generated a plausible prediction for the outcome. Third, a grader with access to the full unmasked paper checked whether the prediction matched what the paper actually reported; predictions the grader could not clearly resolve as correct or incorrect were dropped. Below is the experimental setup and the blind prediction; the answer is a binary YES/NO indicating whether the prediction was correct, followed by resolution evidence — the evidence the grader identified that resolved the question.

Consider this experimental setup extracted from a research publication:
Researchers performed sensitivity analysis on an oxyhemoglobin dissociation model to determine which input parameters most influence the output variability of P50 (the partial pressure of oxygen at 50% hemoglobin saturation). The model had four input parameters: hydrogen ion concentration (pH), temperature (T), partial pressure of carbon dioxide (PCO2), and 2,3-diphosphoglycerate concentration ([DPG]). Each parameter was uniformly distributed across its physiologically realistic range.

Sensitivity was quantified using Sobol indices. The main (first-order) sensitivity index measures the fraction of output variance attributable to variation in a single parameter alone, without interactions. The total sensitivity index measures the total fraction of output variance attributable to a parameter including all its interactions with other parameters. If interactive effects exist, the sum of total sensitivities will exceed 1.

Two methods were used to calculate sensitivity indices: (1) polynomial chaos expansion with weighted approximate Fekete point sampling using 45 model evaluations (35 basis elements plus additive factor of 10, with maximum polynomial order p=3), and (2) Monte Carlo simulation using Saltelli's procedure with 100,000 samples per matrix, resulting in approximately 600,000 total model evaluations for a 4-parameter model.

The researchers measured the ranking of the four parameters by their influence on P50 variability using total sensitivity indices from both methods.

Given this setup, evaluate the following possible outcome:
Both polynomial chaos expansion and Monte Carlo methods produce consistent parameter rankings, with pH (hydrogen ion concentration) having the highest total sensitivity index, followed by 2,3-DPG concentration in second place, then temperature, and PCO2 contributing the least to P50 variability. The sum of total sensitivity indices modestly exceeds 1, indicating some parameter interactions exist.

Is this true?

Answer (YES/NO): NO